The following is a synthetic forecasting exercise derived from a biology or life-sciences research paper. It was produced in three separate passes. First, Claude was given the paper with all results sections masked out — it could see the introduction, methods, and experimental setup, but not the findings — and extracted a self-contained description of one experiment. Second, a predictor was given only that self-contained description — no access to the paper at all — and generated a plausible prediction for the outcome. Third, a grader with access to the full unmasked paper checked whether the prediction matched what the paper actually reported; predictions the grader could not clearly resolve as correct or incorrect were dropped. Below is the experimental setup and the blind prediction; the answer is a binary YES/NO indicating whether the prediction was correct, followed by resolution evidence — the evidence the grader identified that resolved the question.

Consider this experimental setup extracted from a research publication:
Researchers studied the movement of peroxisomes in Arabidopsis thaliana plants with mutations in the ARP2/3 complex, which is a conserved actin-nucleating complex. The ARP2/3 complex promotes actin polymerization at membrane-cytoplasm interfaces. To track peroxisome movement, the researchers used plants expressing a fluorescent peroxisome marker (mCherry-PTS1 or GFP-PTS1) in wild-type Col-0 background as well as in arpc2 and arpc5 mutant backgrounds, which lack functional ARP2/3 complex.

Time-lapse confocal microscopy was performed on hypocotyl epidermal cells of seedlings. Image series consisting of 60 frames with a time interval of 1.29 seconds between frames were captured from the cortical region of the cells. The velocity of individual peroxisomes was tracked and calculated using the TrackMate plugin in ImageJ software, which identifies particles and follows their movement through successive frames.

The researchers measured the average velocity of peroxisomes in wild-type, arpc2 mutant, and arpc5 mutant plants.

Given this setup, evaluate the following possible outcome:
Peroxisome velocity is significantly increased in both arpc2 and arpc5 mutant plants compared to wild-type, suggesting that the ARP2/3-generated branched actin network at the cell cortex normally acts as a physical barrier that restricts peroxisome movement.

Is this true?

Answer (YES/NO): NO